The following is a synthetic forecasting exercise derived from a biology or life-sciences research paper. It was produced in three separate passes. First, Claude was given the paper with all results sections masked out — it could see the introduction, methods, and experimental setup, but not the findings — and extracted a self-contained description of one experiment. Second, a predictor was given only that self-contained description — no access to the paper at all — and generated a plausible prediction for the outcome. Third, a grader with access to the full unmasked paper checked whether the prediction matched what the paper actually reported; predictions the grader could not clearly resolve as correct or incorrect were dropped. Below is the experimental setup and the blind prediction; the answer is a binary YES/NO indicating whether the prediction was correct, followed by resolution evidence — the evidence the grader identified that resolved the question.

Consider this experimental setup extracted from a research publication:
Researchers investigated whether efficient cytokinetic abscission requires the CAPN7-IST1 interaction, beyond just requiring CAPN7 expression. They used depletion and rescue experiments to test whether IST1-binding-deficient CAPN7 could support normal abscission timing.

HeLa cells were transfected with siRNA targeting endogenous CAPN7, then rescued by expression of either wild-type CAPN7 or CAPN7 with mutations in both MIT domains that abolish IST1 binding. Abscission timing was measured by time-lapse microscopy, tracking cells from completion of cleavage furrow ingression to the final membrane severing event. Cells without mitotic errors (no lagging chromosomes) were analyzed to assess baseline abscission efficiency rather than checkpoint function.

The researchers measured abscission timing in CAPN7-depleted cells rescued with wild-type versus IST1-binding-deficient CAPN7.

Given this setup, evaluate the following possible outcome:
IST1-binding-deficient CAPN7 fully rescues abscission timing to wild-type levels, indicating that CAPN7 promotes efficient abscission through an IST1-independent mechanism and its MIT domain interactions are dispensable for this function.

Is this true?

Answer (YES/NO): NO